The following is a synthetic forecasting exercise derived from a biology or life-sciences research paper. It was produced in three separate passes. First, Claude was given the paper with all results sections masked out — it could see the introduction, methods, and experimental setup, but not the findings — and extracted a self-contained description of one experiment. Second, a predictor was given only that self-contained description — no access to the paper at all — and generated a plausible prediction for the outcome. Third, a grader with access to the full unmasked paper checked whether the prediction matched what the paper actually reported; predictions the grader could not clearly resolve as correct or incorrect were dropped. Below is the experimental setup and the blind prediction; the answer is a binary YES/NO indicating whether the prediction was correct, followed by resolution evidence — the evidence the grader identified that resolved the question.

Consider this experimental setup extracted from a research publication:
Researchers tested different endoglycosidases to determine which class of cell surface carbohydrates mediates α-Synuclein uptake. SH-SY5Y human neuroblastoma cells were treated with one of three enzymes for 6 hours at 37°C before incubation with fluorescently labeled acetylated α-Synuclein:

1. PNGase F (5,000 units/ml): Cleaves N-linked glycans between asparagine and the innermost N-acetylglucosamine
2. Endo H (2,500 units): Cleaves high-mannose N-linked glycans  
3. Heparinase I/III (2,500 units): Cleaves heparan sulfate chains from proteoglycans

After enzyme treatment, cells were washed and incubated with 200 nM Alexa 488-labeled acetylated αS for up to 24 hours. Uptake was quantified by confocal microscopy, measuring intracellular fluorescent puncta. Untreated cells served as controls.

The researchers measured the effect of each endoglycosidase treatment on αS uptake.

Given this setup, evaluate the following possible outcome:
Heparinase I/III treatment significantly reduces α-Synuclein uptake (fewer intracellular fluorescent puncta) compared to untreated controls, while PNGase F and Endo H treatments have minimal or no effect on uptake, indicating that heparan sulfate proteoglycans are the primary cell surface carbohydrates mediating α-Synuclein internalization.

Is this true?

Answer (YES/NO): NO